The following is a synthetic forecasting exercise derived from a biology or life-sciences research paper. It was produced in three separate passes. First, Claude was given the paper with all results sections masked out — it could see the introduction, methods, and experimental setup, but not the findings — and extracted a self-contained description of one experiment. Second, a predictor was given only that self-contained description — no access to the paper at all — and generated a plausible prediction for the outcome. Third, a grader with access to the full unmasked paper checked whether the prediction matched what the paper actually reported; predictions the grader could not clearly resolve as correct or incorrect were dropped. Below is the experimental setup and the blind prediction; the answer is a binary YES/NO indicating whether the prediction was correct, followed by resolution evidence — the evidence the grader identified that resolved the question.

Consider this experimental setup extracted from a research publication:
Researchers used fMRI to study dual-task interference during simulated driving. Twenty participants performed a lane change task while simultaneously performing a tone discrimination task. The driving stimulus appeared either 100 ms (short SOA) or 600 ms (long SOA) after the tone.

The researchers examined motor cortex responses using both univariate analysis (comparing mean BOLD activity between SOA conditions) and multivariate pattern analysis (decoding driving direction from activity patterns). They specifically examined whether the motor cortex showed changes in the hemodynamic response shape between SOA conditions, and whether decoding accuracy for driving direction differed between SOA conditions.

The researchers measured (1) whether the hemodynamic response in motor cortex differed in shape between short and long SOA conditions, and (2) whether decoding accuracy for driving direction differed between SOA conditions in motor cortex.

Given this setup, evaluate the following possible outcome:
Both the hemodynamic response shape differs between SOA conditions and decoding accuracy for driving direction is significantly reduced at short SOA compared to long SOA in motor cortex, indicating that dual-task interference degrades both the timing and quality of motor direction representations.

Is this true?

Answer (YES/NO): NO